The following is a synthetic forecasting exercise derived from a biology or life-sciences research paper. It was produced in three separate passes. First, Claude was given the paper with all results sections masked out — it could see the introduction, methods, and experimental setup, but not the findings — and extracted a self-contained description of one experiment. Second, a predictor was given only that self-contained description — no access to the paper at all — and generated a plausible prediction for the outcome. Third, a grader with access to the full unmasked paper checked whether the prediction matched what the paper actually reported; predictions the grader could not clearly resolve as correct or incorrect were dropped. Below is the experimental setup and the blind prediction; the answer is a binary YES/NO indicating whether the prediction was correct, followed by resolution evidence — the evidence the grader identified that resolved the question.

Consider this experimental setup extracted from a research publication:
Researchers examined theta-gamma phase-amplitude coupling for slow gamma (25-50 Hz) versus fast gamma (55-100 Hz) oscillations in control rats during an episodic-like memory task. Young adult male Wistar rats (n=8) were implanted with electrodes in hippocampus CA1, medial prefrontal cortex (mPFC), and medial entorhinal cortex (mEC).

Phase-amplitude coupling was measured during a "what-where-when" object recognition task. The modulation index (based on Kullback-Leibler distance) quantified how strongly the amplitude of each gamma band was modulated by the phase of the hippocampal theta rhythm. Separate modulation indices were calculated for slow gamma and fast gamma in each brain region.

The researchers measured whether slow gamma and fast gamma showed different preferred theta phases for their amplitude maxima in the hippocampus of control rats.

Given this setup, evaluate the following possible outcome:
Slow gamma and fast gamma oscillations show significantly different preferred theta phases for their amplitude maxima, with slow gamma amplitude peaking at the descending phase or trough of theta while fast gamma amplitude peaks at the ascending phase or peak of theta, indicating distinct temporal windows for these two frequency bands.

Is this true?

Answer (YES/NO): NO